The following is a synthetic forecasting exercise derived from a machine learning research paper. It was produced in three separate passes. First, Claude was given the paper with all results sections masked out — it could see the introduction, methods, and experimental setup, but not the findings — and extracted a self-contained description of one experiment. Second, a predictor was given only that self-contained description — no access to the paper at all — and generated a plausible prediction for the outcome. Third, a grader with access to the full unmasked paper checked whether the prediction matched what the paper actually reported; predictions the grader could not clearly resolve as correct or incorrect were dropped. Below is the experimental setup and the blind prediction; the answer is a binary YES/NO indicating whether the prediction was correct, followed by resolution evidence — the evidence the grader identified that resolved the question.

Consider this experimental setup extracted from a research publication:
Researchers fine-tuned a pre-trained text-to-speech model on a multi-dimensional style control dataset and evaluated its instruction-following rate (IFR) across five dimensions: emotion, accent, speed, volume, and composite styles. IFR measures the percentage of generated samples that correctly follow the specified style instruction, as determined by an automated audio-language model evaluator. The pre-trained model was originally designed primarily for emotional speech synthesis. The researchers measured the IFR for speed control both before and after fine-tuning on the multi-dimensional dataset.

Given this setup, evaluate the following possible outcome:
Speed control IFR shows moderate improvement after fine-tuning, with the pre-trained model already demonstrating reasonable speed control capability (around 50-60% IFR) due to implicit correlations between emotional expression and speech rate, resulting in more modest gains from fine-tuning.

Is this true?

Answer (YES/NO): NO